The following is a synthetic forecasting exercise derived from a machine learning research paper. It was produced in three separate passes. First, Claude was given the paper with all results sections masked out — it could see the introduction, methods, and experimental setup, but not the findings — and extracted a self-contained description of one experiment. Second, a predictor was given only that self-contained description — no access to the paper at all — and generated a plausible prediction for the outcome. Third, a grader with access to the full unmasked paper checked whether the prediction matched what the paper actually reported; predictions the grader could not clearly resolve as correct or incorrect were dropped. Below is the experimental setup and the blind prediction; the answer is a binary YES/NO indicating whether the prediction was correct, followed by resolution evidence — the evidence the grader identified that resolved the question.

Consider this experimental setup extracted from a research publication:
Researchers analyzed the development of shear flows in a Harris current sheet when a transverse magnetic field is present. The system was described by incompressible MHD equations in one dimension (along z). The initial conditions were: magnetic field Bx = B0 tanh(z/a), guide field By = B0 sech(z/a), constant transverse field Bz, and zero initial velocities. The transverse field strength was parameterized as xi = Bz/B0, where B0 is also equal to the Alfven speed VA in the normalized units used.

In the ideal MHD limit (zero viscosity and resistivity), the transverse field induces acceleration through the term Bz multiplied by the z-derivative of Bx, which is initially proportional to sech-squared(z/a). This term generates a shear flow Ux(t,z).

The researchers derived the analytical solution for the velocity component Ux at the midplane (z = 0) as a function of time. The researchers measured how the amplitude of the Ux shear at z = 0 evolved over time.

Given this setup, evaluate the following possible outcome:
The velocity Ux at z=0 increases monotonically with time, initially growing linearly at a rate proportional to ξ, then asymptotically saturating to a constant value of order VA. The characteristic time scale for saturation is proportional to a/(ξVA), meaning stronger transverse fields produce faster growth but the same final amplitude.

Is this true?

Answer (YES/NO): YES